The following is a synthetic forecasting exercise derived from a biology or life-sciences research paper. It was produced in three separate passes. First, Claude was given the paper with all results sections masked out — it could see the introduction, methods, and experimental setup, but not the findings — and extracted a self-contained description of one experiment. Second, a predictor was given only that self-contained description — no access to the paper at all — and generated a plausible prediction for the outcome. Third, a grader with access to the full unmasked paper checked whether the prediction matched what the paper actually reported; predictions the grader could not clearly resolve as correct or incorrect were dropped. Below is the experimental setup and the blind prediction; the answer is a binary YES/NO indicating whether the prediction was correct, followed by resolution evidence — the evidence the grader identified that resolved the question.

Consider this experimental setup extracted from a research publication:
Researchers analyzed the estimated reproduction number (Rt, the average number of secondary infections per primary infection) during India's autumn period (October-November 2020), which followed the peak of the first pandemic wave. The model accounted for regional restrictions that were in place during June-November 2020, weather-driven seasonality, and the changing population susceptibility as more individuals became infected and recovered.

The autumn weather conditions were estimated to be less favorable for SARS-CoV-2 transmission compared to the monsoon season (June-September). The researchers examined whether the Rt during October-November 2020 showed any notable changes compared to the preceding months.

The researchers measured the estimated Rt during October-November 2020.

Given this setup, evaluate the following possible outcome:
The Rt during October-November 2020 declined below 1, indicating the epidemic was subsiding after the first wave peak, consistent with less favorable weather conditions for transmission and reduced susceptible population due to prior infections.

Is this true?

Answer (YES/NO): YES